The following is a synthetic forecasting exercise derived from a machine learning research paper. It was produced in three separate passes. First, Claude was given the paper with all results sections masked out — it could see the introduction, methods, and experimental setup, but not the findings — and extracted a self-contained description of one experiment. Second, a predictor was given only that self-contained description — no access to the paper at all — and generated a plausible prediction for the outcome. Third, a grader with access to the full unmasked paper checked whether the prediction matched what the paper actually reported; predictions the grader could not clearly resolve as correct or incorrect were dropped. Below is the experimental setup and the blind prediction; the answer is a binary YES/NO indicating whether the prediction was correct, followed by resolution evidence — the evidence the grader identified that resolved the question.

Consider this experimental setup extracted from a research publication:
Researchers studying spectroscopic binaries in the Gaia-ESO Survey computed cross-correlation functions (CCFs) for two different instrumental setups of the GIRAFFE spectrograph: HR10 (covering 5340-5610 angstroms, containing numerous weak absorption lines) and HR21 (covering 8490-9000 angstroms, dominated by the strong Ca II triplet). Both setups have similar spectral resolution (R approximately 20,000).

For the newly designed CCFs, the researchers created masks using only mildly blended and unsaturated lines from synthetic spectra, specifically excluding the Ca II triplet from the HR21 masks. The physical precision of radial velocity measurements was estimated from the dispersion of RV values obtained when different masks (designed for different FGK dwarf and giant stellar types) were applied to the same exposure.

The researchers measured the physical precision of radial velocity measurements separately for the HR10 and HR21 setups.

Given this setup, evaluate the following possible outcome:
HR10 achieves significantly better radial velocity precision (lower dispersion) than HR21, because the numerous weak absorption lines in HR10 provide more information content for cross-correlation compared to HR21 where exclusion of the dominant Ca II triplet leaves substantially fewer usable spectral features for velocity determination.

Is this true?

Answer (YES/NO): NO